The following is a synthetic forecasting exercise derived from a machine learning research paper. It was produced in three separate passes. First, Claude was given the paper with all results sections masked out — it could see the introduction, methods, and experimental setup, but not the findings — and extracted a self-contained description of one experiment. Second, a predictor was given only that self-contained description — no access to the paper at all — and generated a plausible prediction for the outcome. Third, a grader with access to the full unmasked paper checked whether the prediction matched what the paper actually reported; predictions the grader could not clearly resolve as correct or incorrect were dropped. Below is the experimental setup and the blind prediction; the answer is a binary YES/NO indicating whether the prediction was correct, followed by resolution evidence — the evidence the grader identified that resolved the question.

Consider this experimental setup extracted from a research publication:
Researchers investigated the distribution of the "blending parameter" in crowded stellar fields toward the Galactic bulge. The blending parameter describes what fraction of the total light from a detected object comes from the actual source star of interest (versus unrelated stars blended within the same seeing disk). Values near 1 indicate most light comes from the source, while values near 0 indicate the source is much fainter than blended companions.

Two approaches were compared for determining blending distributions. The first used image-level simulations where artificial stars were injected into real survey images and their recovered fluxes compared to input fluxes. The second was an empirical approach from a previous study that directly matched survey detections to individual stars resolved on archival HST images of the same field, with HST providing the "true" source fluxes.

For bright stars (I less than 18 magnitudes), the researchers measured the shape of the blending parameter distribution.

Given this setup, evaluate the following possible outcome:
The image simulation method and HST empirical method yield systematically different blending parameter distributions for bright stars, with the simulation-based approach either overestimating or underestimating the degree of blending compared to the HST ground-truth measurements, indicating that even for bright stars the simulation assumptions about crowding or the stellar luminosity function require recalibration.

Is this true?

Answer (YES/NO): NO